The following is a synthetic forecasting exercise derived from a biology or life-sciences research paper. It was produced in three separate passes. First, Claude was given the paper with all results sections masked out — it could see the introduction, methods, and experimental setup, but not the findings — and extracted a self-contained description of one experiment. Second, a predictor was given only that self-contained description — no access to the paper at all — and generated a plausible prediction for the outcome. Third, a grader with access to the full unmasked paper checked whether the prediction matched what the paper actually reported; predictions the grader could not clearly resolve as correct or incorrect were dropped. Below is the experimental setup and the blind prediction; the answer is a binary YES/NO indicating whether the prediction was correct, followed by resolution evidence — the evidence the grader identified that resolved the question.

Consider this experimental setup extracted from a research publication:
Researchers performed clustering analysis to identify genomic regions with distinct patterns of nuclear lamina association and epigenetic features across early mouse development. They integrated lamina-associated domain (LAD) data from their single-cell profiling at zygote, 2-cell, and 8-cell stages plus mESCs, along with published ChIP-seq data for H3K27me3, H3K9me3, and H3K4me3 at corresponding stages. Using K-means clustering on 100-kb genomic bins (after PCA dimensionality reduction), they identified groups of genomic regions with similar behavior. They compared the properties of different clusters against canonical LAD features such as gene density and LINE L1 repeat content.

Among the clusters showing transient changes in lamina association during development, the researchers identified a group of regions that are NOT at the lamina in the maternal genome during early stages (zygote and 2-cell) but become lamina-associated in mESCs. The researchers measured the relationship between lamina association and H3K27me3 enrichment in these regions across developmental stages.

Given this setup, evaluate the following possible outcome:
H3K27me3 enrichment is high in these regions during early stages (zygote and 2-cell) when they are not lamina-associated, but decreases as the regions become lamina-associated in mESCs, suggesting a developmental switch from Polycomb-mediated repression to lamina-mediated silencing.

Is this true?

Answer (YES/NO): YES